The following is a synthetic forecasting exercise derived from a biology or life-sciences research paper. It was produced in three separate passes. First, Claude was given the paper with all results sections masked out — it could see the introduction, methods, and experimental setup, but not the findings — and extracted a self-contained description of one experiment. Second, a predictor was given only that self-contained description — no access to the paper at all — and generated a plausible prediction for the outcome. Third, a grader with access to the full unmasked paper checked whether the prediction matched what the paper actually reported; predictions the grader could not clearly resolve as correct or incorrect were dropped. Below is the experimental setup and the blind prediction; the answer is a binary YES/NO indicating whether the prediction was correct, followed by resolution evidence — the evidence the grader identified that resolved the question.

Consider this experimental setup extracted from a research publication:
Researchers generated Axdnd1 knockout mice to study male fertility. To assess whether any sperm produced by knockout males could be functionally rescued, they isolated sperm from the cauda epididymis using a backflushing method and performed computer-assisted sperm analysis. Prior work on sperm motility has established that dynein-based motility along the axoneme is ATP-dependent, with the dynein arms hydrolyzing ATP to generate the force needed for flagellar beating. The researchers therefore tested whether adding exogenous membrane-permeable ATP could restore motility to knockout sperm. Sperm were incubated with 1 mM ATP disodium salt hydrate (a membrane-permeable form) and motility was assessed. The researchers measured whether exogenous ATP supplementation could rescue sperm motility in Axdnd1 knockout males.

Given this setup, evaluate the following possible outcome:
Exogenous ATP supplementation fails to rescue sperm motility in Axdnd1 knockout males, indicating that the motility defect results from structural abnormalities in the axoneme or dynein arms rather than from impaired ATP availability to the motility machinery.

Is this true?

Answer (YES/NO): YES